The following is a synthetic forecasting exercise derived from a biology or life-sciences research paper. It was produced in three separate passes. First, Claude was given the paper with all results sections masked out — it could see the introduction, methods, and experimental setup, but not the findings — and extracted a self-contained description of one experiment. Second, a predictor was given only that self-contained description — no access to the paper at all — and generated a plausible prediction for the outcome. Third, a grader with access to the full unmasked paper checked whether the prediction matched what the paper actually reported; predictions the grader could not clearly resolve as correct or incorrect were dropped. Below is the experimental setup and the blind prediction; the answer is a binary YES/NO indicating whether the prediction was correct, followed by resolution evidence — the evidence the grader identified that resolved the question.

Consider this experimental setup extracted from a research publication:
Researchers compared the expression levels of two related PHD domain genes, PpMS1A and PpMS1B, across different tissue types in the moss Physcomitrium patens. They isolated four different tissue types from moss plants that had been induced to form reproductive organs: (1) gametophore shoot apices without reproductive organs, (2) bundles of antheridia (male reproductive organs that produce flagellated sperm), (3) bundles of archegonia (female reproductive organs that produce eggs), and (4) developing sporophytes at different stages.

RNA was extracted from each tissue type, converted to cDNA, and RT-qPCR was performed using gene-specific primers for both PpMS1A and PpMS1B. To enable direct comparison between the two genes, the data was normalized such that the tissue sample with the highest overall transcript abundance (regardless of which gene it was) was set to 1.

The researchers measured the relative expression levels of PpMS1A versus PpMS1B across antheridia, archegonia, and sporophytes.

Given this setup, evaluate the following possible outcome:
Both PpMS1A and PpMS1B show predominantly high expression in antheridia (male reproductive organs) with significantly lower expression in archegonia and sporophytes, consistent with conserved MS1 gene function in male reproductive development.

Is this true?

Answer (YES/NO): NO